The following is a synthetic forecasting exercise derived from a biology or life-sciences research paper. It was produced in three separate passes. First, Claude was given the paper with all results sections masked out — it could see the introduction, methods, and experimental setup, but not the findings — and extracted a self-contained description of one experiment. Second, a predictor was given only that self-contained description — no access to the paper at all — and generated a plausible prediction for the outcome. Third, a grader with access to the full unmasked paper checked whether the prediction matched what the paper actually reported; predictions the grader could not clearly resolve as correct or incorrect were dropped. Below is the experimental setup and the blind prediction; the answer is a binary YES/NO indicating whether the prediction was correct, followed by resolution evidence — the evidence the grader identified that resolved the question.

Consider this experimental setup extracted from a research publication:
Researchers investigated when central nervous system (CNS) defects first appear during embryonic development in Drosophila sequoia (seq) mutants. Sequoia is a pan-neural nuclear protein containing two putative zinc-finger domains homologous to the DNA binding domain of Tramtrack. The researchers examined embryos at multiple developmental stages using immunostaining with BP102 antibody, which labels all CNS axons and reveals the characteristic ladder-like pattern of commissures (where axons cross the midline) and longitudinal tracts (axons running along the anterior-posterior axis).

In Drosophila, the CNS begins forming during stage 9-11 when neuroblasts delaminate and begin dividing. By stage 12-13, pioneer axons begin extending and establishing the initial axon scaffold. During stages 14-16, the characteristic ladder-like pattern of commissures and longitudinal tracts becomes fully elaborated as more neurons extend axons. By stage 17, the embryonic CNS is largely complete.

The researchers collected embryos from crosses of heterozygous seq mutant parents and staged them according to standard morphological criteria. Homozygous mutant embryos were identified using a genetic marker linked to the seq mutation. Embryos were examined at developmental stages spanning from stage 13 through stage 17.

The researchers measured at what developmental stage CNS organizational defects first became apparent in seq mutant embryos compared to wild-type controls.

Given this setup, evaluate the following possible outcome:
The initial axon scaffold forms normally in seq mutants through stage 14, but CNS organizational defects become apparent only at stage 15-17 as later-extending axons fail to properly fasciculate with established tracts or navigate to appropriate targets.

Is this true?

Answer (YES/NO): NO